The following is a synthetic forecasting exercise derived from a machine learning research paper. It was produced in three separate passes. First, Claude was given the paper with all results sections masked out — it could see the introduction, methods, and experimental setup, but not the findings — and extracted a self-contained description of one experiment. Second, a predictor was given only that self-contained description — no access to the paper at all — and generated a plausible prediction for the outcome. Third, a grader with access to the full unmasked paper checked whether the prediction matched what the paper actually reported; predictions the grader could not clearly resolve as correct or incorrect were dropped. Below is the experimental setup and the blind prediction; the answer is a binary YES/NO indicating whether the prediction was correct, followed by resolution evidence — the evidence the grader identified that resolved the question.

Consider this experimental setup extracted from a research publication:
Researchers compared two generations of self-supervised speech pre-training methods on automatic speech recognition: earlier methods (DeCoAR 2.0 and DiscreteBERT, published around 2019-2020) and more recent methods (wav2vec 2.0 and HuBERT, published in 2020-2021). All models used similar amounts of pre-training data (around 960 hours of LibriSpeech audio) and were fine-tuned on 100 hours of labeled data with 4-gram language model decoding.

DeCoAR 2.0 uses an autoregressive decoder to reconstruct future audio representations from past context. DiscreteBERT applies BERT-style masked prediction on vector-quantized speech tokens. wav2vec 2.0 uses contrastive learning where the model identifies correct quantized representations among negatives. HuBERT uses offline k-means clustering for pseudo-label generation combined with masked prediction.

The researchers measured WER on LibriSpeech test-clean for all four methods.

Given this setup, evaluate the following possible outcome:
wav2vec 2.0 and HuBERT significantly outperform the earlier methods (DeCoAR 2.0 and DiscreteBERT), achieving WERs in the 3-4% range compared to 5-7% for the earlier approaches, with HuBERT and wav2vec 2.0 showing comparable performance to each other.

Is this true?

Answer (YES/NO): NO